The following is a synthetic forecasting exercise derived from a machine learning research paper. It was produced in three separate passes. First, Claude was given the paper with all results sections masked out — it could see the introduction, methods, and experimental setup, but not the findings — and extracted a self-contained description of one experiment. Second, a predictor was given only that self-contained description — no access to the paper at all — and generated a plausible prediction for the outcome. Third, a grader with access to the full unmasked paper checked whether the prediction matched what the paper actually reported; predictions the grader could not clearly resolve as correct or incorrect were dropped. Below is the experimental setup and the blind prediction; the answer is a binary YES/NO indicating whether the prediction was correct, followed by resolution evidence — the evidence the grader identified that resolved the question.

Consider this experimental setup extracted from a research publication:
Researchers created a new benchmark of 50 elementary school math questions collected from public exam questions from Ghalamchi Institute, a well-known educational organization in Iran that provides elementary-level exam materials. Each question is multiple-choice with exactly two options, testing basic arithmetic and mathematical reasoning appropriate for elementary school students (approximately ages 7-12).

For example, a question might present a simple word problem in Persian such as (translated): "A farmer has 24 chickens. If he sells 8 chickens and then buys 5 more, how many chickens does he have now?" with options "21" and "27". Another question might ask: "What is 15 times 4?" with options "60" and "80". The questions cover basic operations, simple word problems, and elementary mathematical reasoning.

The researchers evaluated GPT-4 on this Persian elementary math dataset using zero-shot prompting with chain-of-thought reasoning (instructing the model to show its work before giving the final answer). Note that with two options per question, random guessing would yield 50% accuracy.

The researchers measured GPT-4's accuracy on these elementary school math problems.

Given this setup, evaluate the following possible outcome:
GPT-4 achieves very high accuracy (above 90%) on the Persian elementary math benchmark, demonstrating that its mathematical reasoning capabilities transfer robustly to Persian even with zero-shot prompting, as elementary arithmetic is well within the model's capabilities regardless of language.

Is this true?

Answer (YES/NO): NO